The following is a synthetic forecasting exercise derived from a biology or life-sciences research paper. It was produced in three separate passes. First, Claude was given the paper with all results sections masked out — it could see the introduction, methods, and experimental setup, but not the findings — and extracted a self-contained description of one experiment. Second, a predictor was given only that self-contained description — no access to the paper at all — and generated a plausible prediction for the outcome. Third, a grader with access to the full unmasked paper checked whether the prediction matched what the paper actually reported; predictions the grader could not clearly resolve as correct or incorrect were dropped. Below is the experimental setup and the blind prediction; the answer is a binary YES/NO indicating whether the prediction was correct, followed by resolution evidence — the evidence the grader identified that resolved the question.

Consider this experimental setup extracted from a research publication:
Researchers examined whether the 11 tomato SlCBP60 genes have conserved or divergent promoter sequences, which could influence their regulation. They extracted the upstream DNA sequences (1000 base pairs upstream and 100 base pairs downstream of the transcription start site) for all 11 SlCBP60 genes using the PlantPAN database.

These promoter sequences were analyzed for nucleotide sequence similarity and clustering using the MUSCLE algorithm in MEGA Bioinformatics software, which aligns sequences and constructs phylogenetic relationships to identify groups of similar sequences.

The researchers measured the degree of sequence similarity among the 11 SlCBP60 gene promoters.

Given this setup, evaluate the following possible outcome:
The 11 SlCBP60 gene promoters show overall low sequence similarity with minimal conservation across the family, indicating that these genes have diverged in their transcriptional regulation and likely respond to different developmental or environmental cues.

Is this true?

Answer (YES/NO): NO